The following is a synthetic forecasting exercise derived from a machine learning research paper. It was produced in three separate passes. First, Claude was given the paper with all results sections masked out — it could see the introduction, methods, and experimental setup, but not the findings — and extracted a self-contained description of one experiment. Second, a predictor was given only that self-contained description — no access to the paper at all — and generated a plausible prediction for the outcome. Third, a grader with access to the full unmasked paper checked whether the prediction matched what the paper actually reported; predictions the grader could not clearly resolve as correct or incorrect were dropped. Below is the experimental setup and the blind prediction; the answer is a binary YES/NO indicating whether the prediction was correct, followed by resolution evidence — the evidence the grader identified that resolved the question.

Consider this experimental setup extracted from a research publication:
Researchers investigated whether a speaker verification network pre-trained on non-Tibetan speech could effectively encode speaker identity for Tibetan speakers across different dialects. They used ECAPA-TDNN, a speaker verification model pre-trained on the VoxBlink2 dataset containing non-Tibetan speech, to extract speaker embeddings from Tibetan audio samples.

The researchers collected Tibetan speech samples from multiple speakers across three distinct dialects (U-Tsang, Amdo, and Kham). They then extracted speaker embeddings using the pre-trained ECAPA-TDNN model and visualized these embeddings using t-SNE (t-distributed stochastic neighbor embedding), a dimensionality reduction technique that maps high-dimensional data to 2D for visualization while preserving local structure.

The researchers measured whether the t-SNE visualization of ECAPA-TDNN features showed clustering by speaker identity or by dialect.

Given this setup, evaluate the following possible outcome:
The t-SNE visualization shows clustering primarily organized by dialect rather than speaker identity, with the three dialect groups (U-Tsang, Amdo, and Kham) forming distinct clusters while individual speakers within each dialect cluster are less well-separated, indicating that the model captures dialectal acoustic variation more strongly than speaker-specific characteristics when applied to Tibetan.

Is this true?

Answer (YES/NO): NO